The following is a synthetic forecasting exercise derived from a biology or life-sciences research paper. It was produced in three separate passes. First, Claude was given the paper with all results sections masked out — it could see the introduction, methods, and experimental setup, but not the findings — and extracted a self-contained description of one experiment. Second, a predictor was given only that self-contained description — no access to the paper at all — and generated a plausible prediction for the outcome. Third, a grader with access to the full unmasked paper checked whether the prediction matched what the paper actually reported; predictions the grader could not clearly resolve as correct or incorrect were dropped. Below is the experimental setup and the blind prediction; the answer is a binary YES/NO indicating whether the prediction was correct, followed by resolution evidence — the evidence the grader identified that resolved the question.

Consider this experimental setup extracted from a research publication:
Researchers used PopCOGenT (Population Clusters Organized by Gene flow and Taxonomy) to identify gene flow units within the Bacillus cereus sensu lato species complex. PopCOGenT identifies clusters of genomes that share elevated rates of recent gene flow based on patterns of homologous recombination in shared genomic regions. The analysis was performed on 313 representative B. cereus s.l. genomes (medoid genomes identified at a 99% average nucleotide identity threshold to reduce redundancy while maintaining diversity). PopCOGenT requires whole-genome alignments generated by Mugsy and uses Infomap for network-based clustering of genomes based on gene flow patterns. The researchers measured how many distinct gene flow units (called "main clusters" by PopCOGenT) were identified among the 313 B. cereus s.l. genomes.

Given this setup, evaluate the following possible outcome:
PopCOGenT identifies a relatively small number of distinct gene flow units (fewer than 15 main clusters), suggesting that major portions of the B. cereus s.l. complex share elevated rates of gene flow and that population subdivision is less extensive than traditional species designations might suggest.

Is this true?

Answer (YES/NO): NO